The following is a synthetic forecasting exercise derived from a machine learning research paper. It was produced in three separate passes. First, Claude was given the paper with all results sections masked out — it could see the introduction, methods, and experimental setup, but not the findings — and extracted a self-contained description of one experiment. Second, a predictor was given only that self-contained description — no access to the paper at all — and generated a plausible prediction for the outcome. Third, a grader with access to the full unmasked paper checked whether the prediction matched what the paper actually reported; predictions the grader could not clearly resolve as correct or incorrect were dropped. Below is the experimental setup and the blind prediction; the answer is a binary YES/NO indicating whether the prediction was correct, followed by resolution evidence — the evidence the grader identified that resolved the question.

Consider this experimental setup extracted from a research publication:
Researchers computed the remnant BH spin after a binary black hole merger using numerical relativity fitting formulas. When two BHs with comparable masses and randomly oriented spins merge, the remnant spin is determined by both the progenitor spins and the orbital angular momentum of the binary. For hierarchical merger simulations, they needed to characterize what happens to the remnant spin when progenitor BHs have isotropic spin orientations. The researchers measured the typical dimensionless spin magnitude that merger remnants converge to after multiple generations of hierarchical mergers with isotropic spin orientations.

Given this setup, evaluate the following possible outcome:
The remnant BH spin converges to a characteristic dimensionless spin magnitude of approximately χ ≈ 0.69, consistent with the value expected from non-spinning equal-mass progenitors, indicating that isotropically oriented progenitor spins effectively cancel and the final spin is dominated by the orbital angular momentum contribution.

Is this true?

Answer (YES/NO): YES